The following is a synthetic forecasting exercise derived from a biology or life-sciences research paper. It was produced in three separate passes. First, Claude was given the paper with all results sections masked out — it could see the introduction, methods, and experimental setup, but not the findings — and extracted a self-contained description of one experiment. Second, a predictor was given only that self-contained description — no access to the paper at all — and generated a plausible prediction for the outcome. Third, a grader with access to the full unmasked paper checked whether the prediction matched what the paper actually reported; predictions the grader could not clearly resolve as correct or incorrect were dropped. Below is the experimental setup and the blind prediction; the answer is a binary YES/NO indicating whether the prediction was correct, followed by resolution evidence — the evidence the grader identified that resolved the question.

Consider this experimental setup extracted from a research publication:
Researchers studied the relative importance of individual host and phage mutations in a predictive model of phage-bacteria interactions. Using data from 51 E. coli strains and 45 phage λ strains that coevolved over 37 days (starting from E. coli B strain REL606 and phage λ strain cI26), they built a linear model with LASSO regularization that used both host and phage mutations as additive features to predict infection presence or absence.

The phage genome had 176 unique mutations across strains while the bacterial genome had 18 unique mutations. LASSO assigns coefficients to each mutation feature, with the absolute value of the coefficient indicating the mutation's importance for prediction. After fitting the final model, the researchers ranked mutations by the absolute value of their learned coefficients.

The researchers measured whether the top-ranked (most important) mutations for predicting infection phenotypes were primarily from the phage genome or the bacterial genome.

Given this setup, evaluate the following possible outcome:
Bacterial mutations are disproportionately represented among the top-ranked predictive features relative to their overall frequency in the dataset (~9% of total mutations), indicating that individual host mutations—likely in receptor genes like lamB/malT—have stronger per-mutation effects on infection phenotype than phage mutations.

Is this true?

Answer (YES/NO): YES